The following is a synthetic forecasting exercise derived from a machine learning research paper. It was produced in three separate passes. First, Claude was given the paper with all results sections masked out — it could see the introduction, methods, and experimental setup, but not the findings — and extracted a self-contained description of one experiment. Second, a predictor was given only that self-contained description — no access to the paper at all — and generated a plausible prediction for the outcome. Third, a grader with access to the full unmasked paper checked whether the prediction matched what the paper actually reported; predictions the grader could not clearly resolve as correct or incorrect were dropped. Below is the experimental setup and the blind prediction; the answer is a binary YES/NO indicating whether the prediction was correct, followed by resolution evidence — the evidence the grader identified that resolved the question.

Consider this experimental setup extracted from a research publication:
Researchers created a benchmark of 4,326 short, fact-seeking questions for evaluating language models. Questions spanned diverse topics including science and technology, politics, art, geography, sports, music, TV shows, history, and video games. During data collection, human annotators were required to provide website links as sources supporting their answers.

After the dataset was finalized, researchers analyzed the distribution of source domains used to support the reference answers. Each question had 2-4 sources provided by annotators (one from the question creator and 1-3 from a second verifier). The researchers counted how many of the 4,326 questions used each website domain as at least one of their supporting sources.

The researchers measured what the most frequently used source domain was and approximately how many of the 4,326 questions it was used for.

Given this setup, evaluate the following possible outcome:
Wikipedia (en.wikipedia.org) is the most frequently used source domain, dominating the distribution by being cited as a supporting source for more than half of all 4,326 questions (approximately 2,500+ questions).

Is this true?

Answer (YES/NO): YES